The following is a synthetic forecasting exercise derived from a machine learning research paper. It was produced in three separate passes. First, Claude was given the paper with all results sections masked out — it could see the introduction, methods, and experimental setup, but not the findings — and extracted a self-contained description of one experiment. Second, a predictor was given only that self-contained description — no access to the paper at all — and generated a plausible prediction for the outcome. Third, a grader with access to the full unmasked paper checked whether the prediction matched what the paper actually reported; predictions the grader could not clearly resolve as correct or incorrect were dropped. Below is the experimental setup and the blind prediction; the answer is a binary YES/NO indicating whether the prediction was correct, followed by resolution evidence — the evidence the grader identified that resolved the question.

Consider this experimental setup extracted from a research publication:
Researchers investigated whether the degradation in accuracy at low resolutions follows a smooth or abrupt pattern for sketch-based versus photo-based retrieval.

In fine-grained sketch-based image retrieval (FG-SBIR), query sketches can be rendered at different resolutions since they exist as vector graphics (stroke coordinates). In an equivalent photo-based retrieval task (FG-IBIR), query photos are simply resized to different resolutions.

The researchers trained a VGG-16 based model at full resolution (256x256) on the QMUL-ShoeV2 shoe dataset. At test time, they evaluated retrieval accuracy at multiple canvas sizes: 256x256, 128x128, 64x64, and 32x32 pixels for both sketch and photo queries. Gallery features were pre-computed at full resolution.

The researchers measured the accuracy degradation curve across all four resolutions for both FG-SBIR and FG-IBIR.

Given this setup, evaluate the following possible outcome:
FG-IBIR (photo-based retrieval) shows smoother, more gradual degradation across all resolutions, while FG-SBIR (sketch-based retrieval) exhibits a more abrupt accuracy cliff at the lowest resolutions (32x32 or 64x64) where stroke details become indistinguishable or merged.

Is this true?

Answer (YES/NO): NO